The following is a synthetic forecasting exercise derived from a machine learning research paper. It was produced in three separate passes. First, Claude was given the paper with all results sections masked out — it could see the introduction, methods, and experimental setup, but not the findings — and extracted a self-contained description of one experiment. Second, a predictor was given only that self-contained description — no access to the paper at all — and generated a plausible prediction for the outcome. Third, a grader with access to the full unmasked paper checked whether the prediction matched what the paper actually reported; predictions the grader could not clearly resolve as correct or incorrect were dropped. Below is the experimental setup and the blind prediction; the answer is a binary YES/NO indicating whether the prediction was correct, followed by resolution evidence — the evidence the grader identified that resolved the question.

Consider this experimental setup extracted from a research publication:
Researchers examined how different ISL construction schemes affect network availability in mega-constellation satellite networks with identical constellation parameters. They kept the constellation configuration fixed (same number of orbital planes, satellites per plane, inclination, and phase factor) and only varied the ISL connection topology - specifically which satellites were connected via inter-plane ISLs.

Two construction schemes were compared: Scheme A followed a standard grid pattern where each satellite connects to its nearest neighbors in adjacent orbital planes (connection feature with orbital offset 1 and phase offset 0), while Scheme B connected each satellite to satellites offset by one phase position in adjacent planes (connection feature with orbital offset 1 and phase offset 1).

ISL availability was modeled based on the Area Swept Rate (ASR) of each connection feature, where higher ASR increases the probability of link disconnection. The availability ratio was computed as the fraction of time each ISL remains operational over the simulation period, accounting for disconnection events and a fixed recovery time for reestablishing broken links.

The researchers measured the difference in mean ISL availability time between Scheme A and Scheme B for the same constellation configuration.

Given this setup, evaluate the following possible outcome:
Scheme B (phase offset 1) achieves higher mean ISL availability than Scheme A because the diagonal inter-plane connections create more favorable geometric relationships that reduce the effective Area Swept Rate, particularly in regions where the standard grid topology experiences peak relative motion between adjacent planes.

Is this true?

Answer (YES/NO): YES